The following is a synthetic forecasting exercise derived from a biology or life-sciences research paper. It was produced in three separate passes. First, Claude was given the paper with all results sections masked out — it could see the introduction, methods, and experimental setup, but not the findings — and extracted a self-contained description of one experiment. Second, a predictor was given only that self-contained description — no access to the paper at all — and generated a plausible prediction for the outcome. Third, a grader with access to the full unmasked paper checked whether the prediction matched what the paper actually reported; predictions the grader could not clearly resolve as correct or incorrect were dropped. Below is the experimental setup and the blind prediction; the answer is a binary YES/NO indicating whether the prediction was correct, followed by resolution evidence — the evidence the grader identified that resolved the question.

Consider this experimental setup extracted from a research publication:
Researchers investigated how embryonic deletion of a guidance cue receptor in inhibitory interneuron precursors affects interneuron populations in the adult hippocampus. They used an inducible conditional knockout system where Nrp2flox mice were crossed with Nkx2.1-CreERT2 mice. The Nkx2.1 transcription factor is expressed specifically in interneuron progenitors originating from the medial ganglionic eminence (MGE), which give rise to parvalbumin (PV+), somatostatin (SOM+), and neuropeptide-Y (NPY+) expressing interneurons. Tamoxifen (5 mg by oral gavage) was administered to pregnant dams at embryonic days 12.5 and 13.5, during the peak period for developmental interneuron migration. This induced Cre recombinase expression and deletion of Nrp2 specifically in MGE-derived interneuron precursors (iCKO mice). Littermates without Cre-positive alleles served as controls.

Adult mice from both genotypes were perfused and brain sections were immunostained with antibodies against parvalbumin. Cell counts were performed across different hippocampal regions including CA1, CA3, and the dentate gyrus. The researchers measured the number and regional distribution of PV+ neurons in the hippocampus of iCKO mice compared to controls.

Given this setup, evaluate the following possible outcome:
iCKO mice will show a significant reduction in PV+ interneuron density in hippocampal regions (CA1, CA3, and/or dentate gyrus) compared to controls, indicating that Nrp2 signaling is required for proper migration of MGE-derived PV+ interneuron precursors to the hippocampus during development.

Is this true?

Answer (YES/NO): YES